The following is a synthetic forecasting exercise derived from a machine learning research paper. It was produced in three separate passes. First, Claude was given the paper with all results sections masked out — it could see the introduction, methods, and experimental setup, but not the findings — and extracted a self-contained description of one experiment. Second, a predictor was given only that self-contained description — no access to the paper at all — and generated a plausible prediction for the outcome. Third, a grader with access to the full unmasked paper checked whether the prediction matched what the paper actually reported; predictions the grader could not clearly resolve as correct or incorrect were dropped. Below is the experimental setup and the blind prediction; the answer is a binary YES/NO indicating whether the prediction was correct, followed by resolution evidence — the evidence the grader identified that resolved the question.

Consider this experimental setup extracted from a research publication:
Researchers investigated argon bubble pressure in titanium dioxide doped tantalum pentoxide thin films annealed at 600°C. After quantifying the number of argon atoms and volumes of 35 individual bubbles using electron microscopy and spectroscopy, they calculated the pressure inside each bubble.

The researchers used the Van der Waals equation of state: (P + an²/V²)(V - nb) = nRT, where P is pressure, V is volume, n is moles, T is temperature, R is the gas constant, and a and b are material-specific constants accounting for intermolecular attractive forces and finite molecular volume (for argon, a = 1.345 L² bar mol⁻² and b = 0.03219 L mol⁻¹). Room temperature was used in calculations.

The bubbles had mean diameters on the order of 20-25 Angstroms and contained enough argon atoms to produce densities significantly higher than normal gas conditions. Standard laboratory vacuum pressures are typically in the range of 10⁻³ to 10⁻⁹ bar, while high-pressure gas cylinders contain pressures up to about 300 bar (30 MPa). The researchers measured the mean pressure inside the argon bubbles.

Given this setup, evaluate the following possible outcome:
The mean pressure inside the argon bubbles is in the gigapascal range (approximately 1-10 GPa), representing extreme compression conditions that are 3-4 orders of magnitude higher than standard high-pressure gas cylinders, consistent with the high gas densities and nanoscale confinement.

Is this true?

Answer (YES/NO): NO